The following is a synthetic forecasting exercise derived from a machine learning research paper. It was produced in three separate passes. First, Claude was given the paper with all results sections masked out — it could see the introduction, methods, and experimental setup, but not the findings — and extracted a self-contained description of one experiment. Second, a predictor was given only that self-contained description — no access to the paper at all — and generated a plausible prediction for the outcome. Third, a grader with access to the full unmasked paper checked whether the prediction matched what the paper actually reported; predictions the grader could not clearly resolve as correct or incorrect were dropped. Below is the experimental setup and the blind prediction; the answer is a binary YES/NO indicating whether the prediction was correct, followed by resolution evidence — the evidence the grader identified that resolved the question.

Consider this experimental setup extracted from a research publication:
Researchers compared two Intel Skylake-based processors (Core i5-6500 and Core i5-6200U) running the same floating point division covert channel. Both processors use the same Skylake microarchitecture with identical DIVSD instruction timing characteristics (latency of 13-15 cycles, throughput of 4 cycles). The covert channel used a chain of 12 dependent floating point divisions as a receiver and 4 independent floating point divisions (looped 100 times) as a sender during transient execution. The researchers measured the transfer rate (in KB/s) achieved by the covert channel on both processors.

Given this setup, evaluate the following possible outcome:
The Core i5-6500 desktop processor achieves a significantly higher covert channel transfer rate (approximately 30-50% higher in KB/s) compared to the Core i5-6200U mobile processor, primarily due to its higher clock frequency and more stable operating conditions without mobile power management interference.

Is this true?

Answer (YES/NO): YES